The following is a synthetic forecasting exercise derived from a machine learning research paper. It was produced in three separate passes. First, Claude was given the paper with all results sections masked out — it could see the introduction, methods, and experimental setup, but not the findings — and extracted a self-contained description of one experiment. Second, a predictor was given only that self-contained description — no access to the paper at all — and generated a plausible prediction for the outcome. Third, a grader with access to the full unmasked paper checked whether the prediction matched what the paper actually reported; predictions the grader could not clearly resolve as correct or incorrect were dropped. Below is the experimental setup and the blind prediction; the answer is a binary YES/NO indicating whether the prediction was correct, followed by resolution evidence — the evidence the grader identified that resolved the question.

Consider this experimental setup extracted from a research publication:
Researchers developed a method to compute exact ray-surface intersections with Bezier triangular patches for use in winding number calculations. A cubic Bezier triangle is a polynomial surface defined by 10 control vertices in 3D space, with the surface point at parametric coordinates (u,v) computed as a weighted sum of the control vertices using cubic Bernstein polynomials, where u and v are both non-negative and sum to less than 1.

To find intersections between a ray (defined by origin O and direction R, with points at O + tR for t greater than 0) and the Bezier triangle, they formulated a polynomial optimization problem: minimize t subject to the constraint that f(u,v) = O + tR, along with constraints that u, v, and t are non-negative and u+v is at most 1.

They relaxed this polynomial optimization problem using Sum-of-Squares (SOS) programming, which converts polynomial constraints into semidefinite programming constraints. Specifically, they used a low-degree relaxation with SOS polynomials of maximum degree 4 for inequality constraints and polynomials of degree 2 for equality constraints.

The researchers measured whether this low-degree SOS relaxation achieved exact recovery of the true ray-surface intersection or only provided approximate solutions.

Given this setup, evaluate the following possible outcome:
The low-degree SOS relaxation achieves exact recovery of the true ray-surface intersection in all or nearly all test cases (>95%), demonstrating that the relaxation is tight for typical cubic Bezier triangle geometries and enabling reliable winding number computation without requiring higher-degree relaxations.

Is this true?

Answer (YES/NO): YES